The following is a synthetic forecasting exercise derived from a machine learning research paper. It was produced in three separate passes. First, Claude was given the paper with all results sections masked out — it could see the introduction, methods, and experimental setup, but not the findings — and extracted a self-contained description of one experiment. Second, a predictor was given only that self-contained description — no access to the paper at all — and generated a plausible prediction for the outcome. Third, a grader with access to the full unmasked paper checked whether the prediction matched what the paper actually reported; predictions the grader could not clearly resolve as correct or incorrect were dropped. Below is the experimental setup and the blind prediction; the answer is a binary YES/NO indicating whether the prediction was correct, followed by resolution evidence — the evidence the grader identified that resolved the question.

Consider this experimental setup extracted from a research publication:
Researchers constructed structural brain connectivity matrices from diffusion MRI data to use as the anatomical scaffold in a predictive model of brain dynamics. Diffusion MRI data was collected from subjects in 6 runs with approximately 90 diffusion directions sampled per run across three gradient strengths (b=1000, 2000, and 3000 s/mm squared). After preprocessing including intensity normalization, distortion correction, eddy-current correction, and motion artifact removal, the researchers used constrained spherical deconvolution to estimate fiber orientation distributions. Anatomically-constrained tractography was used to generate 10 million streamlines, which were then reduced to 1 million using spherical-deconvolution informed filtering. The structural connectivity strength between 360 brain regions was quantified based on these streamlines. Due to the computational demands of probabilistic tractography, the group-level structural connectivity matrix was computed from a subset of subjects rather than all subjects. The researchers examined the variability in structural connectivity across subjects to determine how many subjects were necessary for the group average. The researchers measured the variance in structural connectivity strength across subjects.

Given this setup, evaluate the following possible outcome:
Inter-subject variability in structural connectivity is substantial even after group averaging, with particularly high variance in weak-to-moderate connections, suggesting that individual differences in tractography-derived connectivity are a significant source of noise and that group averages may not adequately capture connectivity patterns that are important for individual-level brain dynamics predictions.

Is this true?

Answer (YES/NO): NO